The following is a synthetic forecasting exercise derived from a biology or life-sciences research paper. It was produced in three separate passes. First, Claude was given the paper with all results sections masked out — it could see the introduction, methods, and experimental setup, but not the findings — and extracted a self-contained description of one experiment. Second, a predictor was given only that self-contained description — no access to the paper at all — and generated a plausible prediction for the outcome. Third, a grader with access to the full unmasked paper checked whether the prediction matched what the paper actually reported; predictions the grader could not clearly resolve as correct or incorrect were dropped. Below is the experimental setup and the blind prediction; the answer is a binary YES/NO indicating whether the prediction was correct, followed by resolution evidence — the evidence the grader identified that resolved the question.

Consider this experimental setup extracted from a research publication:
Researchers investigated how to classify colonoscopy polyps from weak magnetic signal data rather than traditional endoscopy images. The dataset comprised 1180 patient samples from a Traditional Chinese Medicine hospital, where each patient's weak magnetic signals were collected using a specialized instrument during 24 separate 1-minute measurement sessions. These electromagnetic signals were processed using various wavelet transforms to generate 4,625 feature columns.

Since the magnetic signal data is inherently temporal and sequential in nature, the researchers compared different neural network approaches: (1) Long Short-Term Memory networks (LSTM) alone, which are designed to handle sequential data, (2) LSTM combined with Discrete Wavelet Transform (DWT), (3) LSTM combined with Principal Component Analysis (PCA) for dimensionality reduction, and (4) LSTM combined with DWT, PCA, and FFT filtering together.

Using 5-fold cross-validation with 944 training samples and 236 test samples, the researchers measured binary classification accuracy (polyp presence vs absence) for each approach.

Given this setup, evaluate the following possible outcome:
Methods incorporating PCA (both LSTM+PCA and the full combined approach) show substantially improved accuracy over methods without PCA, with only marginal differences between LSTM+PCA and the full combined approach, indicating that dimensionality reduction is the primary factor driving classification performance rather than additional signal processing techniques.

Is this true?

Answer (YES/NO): NO